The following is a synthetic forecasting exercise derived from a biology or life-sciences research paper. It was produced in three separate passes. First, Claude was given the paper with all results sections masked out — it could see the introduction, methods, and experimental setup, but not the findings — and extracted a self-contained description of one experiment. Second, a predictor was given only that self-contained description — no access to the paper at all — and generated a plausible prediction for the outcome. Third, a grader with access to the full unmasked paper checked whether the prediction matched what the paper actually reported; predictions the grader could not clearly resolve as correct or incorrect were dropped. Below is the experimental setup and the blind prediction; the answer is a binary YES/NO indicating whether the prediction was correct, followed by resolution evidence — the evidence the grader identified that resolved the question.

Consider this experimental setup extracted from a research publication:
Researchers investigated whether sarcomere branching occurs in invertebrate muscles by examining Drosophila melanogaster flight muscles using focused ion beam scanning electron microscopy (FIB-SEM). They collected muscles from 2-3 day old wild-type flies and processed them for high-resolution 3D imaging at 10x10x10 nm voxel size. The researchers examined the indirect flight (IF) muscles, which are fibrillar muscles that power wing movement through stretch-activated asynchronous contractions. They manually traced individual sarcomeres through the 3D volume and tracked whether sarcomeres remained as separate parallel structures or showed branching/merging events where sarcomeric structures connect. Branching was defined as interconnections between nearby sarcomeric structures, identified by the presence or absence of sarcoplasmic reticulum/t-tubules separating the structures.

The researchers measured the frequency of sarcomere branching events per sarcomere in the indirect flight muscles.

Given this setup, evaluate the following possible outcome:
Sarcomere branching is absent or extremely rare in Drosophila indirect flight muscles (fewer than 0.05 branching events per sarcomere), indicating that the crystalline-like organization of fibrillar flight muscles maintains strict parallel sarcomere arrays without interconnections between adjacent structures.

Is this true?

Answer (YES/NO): YES